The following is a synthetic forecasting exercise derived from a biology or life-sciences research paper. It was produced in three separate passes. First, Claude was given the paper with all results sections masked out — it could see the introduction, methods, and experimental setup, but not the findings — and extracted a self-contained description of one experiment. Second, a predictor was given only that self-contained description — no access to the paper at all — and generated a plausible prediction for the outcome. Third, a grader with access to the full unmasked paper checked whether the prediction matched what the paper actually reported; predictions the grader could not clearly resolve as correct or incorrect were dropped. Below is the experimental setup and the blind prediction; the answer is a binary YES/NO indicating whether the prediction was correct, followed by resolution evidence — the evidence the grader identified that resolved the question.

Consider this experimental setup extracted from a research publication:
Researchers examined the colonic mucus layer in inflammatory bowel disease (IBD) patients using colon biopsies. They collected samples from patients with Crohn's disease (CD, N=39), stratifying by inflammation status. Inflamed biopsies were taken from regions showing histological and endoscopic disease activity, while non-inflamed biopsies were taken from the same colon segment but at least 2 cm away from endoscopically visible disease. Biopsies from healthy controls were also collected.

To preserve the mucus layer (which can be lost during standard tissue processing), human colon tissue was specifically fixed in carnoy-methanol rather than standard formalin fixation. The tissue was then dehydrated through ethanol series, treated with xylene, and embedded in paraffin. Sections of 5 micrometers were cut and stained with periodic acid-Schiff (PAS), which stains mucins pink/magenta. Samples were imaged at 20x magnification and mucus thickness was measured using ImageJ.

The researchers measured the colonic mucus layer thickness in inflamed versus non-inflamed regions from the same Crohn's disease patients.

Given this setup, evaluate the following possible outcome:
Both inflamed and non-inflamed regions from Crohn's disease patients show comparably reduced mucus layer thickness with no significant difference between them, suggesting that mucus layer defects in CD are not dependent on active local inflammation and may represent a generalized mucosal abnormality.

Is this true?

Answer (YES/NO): NO